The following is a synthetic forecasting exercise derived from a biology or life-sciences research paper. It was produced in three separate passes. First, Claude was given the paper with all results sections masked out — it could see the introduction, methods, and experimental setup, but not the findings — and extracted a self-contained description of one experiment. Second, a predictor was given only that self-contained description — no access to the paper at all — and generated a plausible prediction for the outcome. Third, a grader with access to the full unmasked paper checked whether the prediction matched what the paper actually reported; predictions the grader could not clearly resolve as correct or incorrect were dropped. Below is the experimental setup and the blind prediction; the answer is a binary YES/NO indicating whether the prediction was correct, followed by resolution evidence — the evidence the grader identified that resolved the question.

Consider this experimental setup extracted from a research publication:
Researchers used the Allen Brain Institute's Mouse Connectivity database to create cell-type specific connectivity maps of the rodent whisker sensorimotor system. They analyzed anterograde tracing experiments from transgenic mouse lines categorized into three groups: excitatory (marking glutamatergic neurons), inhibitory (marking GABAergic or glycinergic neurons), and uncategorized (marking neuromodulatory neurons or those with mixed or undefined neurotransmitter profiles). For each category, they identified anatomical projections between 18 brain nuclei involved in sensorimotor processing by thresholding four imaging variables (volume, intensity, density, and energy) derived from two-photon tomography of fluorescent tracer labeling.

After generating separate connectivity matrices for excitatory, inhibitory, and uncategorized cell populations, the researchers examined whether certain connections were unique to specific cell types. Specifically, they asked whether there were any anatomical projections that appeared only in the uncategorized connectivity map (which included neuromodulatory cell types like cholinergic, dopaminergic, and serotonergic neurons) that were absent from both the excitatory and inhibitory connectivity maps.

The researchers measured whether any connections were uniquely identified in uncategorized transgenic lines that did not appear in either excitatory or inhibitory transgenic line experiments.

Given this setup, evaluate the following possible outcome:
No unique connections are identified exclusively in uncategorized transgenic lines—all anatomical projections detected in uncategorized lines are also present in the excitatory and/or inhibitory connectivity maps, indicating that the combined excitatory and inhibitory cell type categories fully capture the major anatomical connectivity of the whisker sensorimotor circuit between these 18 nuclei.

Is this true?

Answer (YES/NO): NO